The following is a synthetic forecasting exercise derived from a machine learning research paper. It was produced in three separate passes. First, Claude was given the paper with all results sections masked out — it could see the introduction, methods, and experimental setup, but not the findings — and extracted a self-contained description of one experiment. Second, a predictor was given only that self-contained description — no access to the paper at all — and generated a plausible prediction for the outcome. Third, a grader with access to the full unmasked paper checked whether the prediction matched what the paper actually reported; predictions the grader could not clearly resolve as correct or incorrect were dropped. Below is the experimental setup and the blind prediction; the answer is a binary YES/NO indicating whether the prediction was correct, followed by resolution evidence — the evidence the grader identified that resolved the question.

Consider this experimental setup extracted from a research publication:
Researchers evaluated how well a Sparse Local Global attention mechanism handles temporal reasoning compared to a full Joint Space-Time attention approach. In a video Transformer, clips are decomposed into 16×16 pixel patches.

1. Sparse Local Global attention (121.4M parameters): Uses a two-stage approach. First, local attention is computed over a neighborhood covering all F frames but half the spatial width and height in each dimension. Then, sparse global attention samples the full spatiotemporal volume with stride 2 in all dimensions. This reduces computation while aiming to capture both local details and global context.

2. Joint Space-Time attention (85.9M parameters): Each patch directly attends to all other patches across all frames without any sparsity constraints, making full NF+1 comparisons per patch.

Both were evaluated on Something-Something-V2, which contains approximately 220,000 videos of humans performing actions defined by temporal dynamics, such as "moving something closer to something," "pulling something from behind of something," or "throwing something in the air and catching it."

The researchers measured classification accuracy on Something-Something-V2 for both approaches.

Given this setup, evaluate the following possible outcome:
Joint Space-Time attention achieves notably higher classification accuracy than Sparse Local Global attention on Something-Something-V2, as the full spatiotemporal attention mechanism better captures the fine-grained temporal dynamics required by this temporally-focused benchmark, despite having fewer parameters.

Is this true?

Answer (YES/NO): YES